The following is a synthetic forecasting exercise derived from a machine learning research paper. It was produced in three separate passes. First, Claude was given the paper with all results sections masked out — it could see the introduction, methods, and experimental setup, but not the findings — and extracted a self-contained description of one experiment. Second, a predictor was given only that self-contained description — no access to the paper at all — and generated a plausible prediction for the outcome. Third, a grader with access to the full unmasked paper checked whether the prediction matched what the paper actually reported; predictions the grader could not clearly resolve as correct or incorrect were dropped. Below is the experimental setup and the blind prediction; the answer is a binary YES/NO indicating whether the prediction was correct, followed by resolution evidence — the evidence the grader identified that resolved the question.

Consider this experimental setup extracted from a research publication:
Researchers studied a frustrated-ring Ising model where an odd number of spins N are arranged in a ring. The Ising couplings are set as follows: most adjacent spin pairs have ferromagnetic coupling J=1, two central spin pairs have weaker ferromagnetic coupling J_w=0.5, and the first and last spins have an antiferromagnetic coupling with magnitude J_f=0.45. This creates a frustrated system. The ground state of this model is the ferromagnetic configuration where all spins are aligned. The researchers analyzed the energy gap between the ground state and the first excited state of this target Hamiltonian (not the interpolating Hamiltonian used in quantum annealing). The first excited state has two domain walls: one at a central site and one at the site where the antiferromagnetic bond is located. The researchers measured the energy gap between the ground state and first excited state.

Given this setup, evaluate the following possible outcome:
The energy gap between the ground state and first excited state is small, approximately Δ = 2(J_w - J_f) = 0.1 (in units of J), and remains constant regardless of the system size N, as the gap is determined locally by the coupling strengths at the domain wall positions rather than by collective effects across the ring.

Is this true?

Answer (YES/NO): YES